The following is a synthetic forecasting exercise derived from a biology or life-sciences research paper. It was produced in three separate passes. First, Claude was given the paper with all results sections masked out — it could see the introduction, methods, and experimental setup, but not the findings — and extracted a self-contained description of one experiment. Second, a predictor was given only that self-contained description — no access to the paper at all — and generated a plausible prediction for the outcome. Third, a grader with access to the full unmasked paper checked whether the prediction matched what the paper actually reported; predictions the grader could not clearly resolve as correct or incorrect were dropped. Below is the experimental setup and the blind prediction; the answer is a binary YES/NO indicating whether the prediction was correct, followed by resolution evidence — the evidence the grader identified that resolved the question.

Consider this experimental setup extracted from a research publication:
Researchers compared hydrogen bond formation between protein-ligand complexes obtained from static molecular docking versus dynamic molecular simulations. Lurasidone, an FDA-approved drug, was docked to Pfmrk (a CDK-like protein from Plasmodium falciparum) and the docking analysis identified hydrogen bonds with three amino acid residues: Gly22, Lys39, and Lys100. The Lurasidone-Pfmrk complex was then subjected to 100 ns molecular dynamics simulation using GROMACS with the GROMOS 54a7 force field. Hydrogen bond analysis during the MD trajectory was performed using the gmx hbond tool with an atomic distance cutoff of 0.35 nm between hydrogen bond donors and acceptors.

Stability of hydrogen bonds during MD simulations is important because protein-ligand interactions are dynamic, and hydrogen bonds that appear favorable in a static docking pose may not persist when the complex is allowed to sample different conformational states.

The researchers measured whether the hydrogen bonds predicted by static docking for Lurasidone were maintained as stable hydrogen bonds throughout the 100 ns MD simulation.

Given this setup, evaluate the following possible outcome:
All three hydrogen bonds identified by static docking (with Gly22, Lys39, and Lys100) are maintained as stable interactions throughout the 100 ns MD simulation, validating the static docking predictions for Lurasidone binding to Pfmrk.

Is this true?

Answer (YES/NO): NO